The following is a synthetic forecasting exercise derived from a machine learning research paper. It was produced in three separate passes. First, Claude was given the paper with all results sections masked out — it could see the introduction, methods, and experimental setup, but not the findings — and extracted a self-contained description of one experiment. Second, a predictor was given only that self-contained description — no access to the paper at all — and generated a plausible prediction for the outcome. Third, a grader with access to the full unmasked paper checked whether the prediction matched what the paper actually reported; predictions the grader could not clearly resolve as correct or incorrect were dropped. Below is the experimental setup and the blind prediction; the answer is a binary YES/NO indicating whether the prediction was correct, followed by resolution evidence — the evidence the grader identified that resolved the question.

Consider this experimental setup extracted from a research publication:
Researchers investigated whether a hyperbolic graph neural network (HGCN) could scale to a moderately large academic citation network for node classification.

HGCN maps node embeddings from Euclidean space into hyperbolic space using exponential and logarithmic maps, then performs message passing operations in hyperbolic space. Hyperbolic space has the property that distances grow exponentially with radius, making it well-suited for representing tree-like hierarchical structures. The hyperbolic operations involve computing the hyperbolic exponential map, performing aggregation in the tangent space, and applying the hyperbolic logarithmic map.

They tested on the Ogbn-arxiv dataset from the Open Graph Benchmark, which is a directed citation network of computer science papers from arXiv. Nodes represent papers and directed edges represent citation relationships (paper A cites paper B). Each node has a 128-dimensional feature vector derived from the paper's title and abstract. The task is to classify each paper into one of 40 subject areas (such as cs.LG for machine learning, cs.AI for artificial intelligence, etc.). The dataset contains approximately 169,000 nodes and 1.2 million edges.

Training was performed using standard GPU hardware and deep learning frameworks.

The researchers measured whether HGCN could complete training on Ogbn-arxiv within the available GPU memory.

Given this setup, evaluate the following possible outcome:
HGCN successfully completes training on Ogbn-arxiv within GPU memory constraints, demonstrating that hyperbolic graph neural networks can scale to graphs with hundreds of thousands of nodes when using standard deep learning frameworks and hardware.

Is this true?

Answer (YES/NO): NO